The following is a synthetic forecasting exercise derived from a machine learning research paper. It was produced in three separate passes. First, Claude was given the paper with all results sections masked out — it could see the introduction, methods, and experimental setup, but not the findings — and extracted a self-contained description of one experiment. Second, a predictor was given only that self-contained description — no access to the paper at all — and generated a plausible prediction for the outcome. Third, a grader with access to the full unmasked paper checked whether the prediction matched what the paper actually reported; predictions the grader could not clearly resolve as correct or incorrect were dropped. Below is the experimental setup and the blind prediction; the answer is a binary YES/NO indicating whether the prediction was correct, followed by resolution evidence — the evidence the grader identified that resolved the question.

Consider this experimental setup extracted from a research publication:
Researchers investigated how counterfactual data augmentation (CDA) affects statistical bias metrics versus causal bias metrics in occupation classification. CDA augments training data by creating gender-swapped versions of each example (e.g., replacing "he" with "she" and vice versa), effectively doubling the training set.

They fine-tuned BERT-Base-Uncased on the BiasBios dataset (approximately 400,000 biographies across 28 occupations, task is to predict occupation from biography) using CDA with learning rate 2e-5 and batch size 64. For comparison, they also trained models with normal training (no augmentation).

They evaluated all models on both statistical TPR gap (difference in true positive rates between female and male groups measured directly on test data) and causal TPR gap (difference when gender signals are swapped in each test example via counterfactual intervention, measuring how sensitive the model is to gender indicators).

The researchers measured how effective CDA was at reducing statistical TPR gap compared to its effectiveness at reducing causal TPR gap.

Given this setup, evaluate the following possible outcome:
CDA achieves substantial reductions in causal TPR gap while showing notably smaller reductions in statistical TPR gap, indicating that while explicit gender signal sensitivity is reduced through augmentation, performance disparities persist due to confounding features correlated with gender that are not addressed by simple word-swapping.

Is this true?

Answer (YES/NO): YES